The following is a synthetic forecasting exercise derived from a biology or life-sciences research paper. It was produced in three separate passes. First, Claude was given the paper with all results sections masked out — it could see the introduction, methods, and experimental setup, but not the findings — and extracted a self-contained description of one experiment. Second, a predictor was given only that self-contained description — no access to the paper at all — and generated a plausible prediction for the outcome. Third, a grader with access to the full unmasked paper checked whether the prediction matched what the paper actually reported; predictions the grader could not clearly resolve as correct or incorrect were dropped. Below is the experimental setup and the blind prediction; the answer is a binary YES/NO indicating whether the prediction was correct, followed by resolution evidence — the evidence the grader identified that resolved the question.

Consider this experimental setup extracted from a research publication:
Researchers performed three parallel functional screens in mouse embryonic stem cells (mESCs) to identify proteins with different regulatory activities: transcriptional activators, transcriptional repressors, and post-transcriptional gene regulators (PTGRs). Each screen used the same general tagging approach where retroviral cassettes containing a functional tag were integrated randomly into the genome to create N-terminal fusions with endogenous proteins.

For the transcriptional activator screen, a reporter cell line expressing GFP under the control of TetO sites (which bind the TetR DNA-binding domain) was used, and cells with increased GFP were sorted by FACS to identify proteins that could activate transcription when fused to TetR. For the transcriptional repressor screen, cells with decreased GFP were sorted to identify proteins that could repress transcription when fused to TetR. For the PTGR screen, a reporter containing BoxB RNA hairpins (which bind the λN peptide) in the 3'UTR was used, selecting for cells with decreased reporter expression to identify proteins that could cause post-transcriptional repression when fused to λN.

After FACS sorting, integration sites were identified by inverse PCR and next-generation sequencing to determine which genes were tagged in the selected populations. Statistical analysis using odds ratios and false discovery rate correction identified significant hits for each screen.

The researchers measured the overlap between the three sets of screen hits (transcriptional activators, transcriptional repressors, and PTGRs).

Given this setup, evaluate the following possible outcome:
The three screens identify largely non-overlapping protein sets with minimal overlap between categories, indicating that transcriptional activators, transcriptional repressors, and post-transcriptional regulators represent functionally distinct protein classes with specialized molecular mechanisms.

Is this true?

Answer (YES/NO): YES